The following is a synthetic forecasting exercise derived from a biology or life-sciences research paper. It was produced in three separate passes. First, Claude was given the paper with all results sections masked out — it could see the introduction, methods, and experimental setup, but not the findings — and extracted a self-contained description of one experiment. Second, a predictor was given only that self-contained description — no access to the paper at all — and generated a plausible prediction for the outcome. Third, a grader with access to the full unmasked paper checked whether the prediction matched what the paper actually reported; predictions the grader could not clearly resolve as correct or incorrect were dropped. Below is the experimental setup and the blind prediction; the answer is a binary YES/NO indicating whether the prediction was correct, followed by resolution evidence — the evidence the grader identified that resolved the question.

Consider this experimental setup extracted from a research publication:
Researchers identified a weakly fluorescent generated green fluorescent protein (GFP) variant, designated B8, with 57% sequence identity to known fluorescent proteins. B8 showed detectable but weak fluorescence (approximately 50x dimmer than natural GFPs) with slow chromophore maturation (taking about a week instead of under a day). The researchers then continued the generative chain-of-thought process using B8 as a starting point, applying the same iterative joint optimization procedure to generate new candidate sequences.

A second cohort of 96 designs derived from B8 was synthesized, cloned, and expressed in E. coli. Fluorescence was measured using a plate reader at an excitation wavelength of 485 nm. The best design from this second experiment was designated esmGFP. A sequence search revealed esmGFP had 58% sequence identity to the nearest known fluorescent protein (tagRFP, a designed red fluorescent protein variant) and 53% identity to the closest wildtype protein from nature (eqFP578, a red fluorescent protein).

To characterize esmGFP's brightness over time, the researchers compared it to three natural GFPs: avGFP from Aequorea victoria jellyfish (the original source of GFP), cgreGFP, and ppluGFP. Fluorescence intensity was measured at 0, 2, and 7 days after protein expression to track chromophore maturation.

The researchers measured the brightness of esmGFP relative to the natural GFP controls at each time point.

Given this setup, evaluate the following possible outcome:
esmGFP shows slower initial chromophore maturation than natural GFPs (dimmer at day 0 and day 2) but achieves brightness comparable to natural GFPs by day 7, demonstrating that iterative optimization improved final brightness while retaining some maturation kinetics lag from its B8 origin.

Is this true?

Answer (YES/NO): NO